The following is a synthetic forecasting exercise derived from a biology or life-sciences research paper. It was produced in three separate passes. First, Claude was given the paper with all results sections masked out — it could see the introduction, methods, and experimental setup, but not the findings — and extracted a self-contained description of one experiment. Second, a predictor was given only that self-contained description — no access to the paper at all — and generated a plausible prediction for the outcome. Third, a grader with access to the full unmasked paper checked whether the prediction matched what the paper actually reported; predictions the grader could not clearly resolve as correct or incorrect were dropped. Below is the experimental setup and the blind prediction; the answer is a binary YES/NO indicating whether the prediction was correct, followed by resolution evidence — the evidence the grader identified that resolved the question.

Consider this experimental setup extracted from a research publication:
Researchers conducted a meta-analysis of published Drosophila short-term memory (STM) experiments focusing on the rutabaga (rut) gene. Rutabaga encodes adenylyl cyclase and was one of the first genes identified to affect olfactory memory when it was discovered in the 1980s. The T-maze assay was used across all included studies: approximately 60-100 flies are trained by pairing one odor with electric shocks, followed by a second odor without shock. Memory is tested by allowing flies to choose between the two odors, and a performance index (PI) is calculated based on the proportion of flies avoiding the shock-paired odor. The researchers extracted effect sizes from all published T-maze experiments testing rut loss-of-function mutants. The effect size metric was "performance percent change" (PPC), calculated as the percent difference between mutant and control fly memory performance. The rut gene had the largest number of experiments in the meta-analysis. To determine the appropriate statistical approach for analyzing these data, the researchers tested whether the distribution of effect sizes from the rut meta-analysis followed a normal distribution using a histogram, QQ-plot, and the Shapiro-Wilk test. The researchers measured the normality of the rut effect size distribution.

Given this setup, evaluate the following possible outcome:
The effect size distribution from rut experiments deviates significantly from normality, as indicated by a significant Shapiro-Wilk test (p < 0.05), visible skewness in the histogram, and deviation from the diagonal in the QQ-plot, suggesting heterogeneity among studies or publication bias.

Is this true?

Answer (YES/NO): YES